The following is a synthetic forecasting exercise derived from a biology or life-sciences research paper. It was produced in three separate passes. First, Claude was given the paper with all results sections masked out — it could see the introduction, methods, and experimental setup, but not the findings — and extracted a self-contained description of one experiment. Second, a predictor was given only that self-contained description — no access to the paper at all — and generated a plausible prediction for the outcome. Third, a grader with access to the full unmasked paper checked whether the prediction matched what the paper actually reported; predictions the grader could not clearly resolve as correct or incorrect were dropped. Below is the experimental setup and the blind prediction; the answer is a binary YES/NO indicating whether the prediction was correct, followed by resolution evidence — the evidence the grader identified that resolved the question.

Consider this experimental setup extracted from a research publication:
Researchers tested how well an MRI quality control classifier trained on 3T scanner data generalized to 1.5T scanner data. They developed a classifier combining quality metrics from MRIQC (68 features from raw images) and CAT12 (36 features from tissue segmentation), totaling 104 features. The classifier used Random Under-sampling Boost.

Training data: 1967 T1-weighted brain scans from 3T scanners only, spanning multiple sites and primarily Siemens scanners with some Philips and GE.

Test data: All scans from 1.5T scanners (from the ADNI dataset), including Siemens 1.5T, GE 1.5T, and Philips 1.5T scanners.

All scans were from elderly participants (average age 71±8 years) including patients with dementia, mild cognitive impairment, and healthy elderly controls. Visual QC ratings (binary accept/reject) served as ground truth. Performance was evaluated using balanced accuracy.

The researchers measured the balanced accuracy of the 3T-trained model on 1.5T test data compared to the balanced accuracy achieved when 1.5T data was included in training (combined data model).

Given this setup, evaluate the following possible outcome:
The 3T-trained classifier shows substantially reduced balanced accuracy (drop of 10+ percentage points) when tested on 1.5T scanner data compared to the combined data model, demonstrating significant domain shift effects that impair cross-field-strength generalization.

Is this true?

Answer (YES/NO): NO